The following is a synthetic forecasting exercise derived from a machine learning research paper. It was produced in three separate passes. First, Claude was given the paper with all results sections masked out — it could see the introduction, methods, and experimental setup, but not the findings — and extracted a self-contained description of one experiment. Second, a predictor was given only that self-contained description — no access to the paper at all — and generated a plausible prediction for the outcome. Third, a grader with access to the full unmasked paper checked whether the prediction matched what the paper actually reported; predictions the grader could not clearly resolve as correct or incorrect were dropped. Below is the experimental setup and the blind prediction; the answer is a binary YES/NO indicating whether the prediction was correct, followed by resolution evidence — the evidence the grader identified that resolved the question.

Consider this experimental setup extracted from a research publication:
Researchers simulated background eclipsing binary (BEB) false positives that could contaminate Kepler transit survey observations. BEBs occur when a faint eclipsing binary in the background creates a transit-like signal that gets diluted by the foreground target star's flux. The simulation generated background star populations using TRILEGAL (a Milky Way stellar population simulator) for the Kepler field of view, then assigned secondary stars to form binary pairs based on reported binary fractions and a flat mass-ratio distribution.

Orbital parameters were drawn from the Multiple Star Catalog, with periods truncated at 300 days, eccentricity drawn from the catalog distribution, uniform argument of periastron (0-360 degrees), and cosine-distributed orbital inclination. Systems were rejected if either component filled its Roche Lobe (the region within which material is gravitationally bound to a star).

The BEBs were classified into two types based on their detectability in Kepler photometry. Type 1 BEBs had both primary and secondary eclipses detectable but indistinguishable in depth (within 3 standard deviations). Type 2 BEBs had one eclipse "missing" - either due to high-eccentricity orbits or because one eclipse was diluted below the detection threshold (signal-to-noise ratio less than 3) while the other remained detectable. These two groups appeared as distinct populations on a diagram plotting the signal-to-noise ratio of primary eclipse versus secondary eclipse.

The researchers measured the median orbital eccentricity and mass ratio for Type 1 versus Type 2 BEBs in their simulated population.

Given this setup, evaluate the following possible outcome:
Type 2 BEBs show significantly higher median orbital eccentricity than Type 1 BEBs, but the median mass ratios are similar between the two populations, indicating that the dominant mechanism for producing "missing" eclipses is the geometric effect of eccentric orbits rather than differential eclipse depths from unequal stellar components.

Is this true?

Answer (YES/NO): NO